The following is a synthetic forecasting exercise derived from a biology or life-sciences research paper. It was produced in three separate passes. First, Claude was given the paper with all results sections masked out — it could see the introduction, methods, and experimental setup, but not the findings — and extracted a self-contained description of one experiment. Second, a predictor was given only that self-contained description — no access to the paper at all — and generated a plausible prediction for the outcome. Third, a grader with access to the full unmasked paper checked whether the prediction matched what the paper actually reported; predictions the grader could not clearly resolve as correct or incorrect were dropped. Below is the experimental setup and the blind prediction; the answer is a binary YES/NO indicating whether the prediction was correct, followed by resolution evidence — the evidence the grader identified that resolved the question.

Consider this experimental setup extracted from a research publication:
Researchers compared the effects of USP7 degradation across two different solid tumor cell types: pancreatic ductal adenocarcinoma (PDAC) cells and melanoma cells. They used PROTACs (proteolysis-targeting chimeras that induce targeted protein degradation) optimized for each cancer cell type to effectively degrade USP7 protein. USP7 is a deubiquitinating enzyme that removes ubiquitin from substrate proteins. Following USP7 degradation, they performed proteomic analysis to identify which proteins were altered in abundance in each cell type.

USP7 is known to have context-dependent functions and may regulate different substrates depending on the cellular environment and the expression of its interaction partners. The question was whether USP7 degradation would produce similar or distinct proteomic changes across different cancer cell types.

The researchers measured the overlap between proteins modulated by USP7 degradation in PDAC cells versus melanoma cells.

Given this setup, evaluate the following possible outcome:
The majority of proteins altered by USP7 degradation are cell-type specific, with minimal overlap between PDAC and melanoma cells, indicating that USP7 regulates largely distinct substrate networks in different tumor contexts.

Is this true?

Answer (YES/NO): YES